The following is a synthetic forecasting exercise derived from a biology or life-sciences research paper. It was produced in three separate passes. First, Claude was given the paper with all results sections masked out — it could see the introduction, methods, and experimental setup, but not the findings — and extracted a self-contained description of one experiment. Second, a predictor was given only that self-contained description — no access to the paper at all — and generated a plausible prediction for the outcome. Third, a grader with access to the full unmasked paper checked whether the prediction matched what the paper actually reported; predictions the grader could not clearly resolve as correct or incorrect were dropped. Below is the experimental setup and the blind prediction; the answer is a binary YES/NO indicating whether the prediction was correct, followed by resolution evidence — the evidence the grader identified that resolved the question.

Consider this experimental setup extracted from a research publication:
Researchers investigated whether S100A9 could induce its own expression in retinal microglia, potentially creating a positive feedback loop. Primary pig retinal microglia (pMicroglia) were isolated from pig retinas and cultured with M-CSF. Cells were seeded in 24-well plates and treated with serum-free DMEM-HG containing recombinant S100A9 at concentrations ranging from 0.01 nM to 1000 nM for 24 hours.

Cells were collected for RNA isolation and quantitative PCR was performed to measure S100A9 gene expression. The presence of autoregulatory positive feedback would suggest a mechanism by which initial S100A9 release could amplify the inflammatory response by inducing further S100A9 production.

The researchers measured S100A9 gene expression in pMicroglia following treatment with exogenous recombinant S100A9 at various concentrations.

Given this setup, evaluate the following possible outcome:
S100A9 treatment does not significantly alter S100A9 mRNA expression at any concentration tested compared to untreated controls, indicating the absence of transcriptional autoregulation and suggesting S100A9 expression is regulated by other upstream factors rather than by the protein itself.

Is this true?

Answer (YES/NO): NO